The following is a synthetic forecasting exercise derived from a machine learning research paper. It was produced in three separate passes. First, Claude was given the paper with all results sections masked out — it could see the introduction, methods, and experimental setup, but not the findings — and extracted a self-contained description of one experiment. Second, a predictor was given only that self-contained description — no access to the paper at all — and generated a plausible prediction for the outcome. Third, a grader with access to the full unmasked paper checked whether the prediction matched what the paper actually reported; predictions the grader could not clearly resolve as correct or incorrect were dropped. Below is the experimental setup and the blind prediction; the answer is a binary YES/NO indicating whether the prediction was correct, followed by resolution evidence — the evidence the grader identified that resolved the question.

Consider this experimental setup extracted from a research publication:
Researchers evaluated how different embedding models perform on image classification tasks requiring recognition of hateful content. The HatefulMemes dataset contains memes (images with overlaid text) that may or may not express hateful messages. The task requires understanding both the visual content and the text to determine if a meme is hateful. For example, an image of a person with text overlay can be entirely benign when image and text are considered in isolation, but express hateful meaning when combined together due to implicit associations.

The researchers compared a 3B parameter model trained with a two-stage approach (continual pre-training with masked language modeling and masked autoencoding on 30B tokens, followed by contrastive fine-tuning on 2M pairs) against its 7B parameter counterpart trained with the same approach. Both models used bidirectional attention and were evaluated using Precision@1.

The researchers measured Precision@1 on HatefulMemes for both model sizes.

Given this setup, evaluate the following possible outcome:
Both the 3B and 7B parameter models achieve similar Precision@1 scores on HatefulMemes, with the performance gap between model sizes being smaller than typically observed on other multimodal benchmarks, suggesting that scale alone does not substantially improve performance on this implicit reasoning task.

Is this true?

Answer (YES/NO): NO